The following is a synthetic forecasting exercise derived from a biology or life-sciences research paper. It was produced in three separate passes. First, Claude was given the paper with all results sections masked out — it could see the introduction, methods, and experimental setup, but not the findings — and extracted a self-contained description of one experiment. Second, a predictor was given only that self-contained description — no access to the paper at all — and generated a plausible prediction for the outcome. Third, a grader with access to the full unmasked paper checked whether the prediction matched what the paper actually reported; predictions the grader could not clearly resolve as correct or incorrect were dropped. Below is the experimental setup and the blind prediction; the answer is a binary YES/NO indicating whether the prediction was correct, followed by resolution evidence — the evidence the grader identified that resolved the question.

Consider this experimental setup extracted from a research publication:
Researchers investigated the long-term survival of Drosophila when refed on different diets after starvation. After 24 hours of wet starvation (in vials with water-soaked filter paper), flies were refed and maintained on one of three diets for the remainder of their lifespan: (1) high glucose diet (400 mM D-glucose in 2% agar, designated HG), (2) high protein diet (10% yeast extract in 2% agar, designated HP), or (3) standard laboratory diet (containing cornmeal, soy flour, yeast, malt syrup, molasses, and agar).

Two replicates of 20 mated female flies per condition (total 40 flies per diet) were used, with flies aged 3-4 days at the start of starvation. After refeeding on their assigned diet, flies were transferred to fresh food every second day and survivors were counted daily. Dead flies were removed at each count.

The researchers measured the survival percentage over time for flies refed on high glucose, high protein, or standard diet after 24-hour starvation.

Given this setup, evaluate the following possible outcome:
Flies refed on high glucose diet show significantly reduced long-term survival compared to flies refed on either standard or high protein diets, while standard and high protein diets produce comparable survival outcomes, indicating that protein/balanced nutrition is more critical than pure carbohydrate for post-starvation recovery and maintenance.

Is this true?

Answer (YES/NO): NO